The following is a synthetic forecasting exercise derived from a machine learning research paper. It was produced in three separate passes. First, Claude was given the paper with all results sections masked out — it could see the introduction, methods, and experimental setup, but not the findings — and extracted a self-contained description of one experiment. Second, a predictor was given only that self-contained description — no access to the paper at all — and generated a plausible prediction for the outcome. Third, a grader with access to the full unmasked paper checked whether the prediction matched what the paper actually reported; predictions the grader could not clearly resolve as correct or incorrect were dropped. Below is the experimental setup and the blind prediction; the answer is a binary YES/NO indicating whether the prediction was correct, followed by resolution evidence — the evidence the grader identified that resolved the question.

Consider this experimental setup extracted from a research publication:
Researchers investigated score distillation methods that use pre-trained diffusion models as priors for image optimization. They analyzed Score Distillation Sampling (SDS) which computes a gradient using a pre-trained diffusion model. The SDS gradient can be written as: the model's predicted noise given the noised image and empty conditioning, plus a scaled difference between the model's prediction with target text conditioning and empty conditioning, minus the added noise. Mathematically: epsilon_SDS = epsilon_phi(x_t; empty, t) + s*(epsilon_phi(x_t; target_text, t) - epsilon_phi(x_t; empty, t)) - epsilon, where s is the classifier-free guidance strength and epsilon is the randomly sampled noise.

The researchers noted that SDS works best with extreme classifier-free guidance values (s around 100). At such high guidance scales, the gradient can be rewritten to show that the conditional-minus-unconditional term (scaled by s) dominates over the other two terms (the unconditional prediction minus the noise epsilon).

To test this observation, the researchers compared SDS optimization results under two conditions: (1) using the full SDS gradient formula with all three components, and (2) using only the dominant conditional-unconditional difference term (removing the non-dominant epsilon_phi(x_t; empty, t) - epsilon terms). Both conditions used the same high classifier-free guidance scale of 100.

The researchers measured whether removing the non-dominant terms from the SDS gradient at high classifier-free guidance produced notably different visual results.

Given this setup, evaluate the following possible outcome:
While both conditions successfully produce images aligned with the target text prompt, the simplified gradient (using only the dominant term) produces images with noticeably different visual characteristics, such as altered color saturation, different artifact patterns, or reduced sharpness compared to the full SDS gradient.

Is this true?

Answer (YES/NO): NO